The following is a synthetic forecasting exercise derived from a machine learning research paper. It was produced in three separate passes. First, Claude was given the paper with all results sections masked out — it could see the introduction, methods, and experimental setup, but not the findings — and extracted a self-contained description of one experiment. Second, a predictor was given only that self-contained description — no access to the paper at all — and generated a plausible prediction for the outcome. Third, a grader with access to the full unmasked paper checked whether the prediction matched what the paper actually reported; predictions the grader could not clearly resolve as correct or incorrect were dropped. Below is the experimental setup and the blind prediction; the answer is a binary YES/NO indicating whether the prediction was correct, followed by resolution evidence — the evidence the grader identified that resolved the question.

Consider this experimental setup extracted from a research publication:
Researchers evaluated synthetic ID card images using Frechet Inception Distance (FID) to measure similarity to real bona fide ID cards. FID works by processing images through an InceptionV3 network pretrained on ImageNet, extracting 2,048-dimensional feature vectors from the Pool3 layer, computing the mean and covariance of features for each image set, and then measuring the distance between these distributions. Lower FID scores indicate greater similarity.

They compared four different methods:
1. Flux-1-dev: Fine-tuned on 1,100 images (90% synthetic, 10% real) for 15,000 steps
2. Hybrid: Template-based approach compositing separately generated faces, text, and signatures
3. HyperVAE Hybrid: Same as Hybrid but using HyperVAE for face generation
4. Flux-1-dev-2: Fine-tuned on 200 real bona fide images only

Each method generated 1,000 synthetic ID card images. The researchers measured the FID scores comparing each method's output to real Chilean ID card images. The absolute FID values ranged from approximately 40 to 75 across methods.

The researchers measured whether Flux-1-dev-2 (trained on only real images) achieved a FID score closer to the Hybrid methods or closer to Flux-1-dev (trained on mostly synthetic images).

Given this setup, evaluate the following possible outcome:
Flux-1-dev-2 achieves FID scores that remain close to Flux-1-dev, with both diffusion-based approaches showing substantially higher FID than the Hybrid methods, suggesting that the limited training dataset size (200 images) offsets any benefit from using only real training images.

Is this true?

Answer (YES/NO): NO